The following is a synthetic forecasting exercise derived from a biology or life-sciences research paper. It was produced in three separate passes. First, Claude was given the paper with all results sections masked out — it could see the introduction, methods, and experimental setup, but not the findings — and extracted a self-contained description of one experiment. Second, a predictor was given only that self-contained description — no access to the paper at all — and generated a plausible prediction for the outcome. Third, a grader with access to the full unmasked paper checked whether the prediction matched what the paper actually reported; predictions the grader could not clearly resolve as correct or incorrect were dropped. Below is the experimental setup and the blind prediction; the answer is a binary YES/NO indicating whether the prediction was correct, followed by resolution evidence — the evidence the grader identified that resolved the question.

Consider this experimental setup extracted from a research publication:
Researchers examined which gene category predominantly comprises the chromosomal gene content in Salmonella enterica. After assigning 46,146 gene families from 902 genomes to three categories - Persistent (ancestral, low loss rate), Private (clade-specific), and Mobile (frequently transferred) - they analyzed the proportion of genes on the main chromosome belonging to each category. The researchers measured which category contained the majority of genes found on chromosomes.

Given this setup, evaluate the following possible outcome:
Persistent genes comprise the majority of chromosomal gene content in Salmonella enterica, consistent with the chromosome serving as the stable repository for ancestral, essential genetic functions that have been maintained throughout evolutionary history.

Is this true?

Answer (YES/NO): YES